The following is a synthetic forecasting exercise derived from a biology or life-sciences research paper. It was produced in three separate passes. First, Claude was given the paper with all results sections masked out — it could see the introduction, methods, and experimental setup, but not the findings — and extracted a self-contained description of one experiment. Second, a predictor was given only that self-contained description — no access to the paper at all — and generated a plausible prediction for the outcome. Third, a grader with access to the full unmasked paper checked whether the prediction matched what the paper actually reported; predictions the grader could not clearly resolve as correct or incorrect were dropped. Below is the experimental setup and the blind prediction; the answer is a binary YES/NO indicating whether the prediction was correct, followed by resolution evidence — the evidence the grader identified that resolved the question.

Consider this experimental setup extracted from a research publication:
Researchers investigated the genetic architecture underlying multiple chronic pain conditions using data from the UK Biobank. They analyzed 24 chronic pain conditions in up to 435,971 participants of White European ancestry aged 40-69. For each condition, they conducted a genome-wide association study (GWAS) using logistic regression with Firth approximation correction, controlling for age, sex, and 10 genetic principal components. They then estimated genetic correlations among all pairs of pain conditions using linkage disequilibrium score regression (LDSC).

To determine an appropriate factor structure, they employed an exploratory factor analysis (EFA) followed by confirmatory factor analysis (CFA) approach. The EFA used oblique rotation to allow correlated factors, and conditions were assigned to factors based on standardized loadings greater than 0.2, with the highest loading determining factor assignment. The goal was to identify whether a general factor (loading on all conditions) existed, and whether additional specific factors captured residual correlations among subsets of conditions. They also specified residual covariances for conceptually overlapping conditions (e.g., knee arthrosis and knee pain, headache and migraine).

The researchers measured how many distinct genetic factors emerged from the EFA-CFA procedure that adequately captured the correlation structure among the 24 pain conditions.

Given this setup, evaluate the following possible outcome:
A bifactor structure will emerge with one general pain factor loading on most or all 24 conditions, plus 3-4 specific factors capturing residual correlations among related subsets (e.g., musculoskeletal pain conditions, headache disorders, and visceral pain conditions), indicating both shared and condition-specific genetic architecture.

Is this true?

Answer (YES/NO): NO